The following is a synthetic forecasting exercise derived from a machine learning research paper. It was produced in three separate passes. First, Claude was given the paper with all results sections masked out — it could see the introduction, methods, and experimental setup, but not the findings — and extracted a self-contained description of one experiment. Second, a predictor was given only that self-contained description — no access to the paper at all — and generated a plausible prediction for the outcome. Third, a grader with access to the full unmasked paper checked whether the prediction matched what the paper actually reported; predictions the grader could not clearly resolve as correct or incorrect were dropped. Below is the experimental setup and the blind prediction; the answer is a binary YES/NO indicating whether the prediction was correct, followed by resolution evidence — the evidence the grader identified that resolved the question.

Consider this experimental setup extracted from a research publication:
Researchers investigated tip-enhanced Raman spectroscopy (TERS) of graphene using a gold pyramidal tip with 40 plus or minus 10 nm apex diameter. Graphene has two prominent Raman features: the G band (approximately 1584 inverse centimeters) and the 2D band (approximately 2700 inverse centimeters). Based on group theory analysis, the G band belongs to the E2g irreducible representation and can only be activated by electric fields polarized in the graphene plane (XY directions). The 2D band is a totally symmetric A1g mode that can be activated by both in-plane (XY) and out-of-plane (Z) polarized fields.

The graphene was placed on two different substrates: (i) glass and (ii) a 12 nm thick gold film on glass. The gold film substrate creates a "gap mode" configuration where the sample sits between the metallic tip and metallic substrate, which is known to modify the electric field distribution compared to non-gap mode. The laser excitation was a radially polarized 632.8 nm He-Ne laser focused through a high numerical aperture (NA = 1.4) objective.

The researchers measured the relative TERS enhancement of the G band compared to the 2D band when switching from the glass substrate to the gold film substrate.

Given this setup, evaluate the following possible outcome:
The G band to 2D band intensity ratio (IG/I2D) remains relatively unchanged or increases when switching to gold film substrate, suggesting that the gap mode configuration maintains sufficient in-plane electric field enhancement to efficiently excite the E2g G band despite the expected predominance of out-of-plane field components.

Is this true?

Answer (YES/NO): YES